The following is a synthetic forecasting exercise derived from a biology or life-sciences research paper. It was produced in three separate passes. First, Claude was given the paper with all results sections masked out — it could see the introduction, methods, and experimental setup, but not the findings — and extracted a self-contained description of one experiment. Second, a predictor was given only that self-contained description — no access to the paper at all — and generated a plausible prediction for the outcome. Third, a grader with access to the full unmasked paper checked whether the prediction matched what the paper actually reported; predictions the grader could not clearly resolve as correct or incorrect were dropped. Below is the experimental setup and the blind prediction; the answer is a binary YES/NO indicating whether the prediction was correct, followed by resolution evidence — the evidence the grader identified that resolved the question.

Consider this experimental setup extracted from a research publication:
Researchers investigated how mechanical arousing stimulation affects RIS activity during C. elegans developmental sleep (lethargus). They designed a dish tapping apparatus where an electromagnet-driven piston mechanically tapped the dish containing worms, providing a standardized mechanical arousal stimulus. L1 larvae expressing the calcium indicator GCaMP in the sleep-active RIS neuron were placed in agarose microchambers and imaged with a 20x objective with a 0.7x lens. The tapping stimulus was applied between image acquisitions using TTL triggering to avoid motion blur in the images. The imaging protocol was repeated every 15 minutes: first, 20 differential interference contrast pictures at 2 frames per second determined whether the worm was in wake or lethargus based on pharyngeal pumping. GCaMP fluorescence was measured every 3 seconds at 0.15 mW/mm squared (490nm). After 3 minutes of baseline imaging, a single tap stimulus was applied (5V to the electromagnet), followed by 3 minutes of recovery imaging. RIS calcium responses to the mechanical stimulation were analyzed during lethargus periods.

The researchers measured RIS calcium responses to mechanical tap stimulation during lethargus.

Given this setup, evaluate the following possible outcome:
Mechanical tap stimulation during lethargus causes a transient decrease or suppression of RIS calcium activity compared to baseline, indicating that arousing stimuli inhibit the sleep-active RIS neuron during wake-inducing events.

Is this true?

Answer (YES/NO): NO